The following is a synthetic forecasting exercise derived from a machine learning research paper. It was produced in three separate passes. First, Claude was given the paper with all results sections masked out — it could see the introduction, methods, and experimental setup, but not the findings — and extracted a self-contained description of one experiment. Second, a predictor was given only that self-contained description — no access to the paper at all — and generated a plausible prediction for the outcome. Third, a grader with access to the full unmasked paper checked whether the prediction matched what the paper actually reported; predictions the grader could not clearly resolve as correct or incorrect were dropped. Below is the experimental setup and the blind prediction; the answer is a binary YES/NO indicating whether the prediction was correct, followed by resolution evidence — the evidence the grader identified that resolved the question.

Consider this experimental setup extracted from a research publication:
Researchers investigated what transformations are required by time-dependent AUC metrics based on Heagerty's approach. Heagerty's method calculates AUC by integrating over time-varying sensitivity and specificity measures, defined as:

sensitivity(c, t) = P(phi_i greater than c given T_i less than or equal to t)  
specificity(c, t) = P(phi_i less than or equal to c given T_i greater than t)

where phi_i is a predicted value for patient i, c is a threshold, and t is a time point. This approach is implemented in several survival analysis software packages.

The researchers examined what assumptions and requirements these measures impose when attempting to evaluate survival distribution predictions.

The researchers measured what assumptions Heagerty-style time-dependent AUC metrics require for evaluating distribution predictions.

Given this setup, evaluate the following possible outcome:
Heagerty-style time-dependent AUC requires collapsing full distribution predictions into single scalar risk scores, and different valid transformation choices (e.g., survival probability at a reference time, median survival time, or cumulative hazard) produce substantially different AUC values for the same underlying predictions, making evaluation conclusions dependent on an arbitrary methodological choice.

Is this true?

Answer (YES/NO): NO